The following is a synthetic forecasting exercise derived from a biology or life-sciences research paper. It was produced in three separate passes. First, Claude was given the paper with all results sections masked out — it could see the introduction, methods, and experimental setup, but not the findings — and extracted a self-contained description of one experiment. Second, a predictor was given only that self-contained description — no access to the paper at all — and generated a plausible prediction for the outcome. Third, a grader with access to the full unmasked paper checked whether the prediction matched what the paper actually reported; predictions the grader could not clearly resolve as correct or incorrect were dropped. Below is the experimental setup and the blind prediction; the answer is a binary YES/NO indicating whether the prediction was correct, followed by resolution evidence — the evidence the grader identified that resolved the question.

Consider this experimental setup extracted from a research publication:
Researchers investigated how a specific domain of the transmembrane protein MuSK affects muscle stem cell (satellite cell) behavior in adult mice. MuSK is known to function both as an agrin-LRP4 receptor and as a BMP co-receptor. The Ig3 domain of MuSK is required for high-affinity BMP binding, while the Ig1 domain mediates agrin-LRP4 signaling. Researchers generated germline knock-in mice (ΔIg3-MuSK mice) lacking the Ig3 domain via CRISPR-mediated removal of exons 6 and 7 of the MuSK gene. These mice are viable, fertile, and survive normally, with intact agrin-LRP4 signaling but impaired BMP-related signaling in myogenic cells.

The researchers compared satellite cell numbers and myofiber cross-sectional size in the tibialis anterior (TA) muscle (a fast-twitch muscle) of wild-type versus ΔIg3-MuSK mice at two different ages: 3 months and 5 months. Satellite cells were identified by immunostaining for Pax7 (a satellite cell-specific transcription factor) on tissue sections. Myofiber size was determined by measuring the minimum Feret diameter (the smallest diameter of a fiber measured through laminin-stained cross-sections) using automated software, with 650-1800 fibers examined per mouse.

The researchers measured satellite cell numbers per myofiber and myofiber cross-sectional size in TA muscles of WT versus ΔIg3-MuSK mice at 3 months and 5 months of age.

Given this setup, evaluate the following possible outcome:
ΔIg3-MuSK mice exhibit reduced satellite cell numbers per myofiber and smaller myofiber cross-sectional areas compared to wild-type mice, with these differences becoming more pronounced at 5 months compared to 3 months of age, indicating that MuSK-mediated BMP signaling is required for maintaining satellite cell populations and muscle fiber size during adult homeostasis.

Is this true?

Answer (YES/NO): NO